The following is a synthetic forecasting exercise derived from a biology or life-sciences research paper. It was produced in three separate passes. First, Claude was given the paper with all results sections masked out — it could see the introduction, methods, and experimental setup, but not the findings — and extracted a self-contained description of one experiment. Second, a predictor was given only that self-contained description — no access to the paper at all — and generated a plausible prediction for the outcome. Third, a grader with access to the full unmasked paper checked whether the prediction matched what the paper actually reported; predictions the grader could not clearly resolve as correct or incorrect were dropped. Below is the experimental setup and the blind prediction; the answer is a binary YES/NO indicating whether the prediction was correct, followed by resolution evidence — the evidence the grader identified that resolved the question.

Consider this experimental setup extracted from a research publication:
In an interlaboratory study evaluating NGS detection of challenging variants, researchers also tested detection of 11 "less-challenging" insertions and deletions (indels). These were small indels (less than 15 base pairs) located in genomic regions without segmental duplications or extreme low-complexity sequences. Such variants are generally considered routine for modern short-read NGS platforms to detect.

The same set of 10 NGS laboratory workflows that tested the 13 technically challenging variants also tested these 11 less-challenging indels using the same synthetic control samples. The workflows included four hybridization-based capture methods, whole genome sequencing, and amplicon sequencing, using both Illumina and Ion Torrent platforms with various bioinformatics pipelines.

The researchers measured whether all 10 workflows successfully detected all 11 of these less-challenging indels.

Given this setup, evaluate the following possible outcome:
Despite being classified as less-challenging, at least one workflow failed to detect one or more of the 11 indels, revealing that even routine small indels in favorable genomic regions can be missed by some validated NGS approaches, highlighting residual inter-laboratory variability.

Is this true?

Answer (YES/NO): YES